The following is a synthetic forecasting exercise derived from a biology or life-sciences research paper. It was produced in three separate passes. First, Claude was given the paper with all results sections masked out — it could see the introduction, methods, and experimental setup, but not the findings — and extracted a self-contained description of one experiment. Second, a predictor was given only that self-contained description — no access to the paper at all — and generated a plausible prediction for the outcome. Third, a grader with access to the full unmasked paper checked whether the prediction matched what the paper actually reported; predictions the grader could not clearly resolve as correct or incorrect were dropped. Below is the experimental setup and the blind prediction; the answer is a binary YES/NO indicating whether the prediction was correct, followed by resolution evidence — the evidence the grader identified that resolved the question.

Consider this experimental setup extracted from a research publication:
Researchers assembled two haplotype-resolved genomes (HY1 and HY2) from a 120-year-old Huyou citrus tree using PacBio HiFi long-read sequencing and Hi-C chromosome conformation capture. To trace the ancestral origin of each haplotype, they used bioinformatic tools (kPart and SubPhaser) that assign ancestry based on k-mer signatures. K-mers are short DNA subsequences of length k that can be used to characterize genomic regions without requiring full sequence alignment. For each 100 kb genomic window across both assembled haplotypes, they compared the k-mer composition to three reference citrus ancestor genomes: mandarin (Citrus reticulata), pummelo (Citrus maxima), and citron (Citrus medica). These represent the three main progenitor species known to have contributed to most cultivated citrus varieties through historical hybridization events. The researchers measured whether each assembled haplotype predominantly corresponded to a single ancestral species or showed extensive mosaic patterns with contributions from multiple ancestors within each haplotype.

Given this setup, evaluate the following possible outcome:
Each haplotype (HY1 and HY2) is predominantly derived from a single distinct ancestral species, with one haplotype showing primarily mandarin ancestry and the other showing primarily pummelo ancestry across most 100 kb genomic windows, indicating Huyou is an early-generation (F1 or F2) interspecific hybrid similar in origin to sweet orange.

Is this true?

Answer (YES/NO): YES